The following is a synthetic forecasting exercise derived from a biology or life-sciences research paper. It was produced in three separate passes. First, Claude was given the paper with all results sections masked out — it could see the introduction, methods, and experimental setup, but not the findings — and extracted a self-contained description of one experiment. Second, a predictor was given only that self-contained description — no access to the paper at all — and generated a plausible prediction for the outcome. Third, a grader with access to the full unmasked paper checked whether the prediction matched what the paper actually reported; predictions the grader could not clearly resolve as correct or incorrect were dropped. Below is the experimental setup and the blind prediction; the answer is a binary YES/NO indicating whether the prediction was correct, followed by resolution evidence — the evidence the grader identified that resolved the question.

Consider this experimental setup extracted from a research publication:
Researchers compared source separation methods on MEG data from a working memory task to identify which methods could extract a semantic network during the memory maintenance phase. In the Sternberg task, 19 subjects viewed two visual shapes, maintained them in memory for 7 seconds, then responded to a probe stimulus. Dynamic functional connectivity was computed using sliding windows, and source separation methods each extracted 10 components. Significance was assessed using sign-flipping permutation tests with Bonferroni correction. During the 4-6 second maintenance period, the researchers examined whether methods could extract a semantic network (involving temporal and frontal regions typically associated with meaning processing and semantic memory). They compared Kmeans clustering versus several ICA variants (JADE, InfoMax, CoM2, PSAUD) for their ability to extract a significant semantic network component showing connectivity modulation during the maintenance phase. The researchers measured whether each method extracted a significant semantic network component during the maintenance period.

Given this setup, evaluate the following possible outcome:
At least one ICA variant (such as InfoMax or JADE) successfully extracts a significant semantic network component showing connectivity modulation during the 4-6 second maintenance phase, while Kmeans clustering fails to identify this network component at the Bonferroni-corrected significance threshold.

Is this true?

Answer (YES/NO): YES